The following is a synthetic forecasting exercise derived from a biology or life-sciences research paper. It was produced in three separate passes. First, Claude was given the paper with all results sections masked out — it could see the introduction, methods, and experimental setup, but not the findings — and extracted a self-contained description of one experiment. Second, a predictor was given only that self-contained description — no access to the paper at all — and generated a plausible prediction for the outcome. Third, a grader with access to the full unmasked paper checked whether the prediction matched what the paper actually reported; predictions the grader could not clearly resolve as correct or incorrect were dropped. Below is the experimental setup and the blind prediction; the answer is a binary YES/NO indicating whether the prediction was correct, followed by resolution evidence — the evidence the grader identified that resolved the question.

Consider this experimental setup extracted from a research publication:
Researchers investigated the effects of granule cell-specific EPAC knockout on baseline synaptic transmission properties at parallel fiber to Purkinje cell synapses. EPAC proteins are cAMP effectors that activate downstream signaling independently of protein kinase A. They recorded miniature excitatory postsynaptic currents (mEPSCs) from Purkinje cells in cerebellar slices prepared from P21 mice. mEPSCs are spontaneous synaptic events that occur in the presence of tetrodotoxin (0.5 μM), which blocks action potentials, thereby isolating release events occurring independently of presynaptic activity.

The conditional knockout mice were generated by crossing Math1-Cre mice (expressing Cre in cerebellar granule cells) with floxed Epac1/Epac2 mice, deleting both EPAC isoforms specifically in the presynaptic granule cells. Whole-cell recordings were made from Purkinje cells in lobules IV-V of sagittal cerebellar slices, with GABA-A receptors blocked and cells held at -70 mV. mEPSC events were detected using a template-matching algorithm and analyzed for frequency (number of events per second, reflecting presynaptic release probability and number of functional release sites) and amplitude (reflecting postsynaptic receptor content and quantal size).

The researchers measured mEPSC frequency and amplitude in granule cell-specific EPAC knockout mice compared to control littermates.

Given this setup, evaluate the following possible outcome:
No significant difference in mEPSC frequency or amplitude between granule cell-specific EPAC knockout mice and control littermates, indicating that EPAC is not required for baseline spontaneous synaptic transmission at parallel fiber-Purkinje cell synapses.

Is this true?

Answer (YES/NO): NO